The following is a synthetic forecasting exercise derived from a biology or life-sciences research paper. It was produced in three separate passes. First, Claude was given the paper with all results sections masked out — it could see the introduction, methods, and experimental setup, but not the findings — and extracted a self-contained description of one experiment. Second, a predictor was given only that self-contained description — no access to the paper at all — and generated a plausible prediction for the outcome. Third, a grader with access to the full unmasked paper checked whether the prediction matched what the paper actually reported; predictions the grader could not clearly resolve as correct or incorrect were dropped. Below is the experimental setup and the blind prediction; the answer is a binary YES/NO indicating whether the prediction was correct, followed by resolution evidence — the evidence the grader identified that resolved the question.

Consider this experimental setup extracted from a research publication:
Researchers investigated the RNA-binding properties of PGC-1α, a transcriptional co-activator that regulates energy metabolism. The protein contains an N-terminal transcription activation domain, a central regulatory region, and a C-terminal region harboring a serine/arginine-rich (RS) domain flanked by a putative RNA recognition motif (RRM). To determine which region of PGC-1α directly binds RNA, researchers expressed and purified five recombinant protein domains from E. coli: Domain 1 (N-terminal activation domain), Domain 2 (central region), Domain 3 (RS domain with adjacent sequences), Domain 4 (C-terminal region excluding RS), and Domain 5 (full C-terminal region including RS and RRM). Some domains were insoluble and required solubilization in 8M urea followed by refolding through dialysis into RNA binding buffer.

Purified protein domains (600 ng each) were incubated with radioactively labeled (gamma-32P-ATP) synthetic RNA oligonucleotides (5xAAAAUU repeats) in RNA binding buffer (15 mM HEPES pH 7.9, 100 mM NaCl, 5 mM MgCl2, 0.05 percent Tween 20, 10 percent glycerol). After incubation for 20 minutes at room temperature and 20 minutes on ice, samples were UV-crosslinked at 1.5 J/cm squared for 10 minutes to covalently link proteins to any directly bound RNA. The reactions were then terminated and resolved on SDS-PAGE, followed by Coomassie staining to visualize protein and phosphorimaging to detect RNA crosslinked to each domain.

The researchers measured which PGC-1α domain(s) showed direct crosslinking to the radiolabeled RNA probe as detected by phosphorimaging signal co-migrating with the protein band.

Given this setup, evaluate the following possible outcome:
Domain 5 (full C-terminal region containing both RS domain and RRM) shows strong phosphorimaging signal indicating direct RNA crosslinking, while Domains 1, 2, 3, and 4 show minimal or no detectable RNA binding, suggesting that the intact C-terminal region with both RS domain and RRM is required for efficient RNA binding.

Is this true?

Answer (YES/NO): NO